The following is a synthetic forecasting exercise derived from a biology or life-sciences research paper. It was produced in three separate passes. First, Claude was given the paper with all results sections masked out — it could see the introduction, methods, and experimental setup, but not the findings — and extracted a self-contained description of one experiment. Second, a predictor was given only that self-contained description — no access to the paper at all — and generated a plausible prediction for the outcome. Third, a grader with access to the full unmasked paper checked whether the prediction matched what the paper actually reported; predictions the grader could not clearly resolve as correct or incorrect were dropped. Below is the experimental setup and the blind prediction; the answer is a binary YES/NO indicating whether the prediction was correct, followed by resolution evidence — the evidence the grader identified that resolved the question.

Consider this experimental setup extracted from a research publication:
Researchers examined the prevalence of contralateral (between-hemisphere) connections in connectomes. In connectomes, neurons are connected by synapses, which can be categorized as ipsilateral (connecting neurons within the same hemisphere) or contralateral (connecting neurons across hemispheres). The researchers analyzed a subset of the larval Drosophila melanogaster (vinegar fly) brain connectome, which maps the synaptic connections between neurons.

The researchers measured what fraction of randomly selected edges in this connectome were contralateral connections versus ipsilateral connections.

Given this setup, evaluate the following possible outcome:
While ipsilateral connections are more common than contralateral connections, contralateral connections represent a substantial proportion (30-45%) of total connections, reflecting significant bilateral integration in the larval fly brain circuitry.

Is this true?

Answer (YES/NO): YES